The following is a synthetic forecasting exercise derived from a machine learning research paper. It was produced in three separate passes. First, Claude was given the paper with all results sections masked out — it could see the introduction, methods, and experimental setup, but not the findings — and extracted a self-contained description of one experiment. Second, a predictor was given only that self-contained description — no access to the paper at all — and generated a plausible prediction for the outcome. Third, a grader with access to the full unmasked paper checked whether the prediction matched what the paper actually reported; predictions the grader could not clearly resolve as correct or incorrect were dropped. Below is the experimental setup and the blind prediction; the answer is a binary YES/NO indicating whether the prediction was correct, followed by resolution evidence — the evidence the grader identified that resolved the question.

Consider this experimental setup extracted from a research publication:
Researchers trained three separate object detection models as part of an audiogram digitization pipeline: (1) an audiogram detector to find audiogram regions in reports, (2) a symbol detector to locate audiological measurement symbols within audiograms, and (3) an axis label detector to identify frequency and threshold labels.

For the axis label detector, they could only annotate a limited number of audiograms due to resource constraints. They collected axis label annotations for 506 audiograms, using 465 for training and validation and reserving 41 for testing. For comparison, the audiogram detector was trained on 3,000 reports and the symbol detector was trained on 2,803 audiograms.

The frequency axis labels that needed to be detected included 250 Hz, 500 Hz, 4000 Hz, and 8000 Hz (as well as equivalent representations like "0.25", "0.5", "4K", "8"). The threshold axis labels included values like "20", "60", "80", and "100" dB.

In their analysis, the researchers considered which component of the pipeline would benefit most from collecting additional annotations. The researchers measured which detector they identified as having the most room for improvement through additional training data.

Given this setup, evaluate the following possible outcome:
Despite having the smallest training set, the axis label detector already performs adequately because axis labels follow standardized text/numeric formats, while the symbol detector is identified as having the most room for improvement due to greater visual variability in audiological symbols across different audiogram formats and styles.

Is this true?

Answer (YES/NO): NO